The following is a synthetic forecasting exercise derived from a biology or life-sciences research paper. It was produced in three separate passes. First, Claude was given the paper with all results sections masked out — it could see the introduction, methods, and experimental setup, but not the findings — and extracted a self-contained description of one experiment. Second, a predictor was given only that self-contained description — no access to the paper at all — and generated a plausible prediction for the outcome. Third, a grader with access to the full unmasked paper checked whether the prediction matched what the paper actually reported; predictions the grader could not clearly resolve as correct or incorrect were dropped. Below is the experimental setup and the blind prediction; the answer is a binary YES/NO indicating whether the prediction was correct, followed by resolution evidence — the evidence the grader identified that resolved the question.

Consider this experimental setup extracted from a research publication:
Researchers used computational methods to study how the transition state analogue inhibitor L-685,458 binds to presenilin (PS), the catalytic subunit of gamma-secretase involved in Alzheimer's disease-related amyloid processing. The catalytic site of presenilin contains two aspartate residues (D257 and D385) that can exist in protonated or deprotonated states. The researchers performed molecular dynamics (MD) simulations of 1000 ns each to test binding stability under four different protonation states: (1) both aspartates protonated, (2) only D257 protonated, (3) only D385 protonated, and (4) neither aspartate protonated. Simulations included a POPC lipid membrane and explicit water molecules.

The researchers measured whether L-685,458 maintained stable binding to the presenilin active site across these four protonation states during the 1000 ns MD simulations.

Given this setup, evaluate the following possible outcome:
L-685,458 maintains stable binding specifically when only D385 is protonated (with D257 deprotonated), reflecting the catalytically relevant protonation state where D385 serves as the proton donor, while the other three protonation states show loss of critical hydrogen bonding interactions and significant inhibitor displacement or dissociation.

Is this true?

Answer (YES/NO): NO